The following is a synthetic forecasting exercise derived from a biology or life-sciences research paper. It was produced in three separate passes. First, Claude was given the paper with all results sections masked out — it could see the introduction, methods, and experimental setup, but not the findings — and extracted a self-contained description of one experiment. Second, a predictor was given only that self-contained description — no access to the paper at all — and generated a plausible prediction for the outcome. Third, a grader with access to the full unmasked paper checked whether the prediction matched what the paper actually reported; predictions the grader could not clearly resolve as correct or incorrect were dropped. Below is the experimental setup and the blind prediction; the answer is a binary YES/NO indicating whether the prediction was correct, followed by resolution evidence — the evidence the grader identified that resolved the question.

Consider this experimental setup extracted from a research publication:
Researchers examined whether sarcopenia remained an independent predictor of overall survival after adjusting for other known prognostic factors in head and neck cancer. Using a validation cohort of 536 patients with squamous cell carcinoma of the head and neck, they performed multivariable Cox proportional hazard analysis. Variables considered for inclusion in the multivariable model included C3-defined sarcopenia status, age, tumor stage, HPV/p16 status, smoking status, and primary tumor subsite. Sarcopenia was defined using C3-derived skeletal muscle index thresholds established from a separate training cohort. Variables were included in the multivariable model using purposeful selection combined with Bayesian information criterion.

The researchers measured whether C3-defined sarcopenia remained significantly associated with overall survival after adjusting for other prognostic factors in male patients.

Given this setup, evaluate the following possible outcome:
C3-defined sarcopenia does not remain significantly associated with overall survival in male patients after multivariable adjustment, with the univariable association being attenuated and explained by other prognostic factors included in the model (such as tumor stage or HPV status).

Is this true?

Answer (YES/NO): NO